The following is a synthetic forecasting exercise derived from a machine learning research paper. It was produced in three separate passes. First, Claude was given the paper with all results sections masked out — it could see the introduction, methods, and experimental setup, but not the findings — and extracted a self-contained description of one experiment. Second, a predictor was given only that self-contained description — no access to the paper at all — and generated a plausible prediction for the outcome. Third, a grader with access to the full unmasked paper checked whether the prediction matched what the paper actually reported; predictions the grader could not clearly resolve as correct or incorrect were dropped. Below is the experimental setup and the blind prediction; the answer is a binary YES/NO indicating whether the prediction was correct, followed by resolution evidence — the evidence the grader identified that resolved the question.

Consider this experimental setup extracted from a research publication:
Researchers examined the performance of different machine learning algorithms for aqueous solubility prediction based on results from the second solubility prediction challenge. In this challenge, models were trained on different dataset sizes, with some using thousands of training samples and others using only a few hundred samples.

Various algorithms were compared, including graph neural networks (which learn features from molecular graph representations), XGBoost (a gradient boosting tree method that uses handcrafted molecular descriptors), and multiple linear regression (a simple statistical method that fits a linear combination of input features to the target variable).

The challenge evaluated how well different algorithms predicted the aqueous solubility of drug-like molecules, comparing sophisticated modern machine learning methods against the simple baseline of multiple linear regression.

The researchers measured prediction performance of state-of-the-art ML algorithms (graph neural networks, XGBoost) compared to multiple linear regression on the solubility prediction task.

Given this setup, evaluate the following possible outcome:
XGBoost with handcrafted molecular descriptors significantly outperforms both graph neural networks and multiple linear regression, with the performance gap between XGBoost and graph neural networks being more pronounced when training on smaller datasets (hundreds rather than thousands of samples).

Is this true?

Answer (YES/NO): NO